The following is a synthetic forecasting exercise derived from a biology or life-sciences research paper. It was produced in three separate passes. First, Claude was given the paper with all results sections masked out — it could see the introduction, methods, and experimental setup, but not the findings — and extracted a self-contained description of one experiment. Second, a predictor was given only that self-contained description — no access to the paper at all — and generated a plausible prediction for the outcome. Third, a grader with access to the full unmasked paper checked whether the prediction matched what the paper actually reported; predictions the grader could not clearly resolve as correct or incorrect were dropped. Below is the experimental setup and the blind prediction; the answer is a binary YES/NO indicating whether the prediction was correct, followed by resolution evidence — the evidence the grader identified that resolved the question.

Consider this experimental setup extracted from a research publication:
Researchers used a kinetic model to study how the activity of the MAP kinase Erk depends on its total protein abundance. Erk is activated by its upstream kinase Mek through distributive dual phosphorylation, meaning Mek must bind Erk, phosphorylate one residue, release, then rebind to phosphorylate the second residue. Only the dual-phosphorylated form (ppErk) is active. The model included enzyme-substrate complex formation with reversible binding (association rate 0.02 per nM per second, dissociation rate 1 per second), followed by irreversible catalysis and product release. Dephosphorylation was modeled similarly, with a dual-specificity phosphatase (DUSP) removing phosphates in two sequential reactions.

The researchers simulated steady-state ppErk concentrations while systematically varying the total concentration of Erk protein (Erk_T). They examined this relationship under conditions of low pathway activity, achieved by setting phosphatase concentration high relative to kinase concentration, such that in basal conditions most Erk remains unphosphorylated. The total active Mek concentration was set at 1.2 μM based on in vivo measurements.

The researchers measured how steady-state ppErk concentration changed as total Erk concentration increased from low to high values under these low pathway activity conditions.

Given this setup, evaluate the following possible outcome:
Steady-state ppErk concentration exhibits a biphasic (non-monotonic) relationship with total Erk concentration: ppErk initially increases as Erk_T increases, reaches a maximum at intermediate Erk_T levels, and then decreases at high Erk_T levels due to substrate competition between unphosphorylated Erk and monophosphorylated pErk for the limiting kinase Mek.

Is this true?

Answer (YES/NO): YES